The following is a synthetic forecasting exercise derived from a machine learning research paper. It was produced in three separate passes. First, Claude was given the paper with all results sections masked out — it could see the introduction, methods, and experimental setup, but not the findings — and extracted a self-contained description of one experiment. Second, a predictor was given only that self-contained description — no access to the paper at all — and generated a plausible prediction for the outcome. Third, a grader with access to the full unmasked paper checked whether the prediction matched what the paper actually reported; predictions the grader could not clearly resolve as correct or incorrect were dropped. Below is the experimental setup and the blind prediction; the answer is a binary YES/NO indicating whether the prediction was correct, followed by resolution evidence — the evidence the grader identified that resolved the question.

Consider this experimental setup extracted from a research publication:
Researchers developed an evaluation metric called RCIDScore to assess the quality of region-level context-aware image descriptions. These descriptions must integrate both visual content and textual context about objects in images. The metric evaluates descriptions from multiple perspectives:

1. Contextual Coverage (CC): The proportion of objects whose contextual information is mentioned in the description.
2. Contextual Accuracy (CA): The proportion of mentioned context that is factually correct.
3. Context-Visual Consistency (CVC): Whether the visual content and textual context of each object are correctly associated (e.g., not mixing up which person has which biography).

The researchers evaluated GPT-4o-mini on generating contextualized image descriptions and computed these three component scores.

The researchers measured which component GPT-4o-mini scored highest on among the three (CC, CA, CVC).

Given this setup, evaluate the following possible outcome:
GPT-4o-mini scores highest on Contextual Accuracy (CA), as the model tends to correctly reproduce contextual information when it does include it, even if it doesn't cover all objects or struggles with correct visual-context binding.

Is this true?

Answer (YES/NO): YES